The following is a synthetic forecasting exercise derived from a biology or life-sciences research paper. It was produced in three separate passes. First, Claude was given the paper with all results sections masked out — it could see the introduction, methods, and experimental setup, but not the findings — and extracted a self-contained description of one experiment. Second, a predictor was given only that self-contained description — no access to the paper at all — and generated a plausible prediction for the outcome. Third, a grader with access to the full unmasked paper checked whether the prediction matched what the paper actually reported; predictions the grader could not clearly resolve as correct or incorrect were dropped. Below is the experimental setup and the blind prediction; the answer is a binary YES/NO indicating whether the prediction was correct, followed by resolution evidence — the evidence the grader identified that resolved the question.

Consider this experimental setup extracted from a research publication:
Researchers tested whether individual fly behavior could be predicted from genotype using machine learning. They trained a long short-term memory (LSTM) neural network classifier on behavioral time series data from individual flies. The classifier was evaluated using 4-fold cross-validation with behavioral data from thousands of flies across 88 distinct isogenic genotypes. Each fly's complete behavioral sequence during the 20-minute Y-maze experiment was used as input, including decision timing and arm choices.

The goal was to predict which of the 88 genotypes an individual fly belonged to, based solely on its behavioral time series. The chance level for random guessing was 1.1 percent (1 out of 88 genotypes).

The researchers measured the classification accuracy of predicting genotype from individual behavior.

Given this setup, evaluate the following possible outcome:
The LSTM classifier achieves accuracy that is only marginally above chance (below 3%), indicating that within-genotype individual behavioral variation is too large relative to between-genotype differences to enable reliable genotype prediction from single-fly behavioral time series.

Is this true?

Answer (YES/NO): NO